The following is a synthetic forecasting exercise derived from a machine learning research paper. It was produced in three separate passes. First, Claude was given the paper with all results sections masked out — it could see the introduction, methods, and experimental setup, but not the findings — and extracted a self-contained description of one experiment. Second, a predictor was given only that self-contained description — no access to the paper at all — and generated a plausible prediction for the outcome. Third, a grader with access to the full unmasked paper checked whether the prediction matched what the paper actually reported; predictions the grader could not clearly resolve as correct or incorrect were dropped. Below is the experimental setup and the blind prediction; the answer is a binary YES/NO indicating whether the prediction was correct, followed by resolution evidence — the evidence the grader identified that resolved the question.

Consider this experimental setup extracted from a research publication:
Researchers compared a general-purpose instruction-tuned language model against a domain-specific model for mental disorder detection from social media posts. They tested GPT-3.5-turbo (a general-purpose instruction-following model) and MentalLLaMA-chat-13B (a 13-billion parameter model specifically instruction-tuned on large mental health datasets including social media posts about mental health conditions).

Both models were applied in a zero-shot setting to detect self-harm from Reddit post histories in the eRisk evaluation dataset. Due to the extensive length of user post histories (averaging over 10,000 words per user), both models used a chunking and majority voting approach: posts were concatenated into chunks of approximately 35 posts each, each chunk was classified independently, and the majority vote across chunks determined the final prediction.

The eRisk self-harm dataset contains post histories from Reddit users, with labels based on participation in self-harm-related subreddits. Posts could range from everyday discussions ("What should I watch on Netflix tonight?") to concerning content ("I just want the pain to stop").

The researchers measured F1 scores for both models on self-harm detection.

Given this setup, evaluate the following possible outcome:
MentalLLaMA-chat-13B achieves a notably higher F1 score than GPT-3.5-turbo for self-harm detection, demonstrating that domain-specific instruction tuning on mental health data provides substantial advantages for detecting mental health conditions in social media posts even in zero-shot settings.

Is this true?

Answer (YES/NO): NO